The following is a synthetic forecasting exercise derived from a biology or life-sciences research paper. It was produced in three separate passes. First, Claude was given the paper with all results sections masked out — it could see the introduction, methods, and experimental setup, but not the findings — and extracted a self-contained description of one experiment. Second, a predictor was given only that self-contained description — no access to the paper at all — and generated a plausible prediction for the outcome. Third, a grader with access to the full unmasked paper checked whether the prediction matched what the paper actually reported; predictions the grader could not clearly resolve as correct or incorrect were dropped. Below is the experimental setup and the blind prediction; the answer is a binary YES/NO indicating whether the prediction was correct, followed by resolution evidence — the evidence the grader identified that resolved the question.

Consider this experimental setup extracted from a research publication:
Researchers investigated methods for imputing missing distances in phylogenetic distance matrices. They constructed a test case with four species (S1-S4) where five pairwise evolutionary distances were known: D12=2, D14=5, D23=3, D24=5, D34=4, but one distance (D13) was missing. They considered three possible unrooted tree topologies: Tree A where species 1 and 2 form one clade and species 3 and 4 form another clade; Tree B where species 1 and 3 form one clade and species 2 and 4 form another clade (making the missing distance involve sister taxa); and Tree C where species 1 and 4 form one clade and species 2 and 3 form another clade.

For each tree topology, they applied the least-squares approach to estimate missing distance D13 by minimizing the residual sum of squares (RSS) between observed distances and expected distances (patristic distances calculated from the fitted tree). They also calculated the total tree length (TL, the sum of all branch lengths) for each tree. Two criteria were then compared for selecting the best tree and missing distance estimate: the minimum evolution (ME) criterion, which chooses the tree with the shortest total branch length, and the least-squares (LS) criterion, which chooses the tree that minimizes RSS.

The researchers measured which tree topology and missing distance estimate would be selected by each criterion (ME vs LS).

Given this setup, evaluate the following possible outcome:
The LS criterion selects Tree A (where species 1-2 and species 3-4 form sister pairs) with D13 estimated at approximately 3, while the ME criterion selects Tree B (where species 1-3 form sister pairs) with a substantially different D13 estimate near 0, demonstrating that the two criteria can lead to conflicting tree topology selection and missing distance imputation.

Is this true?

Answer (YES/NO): YES